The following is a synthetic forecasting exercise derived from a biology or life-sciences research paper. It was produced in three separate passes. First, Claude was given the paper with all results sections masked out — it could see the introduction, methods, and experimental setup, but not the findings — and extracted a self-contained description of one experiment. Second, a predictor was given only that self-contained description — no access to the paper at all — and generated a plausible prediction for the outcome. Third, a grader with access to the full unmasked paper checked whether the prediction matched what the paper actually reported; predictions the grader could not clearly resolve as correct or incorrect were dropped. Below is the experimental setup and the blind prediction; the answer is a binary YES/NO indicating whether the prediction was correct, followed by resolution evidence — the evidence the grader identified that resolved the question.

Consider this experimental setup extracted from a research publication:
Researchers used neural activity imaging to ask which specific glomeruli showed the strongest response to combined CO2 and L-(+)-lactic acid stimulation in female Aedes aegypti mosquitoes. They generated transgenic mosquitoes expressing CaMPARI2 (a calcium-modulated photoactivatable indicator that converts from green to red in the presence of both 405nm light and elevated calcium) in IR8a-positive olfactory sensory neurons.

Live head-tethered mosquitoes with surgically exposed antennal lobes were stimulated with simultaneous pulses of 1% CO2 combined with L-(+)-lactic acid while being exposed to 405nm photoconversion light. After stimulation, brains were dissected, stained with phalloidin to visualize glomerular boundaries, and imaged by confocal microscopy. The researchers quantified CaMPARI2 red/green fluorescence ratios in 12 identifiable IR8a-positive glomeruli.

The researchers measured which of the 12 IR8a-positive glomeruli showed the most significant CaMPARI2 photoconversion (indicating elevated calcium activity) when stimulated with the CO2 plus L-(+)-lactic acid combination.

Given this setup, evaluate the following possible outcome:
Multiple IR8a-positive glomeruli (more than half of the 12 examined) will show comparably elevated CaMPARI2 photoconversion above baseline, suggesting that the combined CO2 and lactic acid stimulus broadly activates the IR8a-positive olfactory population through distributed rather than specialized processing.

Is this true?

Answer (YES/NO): NO